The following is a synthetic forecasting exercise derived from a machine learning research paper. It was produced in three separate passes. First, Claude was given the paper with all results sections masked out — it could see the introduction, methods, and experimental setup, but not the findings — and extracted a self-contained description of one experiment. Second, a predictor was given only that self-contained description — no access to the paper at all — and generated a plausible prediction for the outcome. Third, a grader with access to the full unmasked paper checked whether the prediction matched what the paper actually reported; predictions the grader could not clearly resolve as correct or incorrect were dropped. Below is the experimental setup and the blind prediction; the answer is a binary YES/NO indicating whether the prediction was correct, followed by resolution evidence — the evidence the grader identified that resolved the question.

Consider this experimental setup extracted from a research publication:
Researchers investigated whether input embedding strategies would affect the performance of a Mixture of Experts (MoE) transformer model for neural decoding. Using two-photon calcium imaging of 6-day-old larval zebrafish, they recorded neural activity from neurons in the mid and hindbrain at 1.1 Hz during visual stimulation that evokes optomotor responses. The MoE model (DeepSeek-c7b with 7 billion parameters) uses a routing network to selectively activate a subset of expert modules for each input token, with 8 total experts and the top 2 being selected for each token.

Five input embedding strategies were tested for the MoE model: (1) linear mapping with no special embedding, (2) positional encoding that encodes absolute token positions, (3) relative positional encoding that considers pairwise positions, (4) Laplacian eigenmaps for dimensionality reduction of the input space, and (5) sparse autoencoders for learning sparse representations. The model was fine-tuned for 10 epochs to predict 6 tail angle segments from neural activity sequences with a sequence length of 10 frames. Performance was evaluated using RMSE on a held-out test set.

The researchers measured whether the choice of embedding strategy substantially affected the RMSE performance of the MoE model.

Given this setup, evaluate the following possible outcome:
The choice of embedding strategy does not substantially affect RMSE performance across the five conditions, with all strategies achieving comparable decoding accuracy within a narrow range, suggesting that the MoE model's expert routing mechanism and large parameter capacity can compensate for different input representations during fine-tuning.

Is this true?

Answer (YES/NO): YES